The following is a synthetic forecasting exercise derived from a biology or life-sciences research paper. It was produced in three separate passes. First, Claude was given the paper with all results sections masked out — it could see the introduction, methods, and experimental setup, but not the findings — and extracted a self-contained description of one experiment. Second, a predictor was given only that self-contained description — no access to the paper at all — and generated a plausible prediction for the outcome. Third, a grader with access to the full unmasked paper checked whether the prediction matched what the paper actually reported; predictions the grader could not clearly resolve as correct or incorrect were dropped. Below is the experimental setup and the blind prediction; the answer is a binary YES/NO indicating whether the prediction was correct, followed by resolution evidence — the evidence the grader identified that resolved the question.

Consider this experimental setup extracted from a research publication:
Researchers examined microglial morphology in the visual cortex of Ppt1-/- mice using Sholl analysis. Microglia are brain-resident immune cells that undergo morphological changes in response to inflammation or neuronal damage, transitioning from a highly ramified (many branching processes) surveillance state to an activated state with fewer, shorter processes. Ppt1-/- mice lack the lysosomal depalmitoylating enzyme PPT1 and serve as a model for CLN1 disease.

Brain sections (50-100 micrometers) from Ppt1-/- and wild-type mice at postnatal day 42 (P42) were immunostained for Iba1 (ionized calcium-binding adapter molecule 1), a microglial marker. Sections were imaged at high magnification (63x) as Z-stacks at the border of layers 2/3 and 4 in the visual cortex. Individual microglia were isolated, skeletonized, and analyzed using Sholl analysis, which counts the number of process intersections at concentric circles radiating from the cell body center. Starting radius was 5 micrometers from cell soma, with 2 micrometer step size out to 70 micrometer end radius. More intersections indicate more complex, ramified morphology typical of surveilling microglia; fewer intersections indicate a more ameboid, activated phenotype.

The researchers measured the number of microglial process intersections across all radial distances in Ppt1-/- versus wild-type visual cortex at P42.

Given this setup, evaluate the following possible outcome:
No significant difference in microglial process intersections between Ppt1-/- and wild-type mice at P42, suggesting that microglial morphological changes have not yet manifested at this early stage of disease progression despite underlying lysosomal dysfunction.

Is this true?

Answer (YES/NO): YES